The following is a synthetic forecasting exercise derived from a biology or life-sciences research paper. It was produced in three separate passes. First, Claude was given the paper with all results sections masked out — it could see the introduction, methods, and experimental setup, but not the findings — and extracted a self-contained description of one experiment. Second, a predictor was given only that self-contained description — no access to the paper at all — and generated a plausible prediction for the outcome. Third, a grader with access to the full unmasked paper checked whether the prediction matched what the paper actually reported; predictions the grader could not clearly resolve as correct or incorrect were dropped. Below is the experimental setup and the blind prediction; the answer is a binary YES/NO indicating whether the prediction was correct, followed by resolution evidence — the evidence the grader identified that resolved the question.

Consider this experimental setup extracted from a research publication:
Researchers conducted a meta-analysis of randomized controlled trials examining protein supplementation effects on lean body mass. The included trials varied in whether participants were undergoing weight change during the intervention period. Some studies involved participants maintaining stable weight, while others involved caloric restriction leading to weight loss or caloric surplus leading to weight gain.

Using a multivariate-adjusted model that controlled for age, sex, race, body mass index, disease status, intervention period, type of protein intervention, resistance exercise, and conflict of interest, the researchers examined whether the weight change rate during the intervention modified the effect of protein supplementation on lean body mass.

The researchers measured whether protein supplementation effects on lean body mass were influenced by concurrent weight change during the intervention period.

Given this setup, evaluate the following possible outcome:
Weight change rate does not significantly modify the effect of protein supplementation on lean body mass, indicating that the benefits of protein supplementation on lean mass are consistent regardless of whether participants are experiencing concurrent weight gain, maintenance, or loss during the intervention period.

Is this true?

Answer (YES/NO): NO